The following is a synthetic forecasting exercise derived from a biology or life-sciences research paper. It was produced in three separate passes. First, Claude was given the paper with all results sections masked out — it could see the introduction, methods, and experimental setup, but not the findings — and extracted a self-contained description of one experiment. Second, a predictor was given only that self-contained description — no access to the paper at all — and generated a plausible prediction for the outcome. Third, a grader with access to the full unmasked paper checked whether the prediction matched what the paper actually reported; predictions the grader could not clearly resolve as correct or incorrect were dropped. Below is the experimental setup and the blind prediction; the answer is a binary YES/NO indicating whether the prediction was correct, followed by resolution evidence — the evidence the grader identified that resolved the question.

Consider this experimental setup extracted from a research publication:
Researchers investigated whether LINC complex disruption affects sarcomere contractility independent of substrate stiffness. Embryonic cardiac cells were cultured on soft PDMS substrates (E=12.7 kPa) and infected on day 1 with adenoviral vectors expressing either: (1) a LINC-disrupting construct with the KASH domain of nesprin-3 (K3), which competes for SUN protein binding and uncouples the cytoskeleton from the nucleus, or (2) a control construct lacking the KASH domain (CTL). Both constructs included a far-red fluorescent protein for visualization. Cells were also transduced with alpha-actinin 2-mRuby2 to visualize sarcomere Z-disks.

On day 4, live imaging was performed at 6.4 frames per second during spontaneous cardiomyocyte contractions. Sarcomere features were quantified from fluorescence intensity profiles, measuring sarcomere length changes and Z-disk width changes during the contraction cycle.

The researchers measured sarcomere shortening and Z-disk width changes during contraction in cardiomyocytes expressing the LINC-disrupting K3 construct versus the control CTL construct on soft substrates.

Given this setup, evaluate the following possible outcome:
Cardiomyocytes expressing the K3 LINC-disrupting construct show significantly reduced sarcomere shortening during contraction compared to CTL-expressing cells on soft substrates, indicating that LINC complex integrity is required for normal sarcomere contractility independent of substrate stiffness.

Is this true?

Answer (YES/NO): YES